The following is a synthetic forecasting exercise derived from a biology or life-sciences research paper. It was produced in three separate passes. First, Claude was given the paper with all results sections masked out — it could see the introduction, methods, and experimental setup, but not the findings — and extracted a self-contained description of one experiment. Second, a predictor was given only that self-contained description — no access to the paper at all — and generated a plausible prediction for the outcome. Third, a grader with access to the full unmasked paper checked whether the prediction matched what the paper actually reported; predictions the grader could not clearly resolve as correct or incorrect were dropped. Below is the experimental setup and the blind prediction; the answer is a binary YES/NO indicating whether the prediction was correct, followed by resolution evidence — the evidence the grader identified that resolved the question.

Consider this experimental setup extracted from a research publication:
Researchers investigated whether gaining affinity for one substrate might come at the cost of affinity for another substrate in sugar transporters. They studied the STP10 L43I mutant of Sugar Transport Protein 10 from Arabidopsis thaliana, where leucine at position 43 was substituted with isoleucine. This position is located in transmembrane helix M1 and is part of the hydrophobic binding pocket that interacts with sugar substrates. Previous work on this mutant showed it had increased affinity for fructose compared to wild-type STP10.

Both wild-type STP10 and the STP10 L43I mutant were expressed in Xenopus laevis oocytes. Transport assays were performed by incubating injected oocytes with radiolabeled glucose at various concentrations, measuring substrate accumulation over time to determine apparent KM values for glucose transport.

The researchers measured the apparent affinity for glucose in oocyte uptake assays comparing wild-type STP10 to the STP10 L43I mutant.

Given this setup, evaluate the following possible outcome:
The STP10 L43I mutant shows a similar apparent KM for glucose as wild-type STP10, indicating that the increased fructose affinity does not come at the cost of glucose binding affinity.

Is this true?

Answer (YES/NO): NO